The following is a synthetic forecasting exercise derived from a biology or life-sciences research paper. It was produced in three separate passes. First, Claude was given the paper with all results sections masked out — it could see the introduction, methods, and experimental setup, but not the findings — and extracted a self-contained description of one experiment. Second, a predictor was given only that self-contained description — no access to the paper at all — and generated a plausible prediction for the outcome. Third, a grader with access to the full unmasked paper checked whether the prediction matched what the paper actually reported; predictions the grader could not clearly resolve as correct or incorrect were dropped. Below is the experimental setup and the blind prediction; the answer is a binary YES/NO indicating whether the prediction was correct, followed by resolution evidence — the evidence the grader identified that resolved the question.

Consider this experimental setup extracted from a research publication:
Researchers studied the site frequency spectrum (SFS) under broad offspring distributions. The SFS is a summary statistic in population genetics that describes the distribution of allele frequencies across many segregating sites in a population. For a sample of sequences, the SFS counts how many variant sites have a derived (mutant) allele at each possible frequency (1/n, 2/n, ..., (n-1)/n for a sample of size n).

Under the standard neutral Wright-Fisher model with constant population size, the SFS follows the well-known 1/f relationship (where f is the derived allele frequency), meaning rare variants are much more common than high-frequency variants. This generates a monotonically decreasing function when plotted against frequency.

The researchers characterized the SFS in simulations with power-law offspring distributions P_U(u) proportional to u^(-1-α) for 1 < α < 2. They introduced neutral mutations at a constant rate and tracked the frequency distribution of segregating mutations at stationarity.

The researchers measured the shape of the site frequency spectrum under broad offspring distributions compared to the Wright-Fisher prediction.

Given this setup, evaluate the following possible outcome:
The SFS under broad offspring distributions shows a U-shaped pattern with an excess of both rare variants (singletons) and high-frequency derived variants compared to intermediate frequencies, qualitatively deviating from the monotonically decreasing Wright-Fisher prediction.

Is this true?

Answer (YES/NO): YES